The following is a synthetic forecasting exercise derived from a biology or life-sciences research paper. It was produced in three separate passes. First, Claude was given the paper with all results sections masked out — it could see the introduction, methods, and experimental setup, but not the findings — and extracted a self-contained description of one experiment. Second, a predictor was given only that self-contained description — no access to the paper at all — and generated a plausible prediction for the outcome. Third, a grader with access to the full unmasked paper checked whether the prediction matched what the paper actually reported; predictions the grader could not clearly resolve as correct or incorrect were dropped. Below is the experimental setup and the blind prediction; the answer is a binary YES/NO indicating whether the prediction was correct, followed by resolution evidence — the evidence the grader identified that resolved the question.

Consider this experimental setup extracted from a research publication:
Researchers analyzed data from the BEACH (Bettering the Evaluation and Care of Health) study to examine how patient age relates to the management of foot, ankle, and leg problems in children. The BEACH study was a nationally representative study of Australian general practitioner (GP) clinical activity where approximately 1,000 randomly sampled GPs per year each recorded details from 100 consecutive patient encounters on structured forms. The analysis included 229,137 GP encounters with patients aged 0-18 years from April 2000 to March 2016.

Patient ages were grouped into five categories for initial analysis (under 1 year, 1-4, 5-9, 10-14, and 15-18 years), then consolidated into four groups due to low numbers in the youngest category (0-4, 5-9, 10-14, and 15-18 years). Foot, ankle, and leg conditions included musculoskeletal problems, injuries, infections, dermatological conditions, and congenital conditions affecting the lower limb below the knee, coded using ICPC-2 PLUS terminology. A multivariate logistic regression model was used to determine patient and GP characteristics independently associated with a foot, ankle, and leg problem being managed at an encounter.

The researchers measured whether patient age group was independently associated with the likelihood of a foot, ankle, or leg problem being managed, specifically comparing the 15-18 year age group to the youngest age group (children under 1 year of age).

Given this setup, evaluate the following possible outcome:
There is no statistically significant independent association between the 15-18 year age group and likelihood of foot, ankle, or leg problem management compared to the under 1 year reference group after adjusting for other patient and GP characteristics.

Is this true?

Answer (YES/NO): NO